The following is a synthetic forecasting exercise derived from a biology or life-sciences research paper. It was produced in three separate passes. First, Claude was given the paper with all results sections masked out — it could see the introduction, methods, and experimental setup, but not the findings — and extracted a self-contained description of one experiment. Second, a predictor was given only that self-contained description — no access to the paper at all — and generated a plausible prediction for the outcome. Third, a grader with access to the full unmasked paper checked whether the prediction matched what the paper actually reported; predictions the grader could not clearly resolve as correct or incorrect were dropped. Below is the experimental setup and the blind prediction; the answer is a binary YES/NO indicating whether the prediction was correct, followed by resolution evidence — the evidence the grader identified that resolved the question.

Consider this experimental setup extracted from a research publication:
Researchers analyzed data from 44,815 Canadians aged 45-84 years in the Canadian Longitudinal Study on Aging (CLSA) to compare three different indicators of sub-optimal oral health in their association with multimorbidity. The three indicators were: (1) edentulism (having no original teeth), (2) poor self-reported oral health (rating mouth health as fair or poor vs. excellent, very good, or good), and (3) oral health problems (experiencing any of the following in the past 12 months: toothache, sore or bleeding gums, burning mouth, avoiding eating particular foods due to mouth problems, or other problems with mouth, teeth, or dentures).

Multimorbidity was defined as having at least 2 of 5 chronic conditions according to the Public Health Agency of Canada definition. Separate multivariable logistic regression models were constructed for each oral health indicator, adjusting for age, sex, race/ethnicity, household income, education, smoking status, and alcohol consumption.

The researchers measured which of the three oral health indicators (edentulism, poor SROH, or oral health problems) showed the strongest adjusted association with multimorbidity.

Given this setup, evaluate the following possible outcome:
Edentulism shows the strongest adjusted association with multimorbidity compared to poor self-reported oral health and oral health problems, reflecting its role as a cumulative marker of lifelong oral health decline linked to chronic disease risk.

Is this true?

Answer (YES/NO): NO